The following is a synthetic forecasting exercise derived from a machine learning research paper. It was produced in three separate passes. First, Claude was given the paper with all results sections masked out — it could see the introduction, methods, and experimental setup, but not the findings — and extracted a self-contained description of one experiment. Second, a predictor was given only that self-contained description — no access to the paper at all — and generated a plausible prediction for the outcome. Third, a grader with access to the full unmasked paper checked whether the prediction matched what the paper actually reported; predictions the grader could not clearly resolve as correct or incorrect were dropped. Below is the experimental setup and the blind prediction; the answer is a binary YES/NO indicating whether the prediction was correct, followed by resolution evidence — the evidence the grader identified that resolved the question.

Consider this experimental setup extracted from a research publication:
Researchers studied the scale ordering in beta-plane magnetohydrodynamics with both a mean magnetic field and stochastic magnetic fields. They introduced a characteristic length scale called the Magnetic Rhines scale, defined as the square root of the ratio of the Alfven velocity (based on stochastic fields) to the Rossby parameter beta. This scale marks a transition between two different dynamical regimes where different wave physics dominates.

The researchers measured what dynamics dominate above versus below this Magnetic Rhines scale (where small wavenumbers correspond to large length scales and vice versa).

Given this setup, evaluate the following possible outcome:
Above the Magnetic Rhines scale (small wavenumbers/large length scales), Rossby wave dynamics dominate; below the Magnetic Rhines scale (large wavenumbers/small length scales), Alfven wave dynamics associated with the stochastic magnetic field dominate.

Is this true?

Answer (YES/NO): NO